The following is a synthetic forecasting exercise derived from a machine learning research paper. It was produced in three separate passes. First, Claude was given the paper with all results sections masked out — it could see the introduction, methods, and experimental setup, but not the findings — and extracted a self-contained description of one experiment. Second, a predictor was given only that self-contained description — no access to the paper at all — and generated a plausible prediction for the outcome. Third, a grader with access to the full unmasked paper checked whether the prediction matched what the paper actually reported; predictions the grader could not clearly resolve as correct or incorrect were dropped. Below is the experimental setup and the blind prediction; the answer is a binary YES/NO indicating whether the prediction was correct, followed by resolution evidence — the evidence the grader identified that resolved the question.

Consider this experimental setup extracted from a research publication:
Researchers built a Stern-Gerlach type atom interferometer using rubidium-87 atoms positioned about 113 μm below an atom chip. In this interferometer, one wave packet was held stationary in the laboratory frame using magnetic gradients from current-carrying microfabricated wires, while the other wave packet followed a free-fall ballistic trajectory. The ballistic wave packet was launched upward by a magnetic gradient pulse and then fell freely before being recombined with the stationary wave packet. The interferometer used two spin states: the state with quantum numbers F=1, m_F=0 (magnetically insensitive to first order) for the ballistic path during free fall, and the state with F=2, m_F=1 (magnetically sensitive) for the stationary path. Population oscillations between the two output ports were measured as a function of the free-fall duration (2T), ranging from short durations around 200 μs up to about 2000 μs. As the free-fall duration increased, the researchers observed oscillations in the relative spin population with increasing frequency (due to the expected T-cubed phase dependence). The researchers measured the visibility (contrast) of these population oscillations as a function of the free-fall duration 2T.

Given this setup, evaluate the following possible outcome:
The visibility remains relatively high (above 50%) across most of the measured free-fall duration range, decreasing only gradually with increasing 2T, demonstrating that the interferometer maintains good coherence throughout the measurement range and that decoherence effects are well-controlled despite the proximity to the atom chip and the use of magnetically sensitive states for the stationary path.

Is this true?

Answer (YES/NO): NO